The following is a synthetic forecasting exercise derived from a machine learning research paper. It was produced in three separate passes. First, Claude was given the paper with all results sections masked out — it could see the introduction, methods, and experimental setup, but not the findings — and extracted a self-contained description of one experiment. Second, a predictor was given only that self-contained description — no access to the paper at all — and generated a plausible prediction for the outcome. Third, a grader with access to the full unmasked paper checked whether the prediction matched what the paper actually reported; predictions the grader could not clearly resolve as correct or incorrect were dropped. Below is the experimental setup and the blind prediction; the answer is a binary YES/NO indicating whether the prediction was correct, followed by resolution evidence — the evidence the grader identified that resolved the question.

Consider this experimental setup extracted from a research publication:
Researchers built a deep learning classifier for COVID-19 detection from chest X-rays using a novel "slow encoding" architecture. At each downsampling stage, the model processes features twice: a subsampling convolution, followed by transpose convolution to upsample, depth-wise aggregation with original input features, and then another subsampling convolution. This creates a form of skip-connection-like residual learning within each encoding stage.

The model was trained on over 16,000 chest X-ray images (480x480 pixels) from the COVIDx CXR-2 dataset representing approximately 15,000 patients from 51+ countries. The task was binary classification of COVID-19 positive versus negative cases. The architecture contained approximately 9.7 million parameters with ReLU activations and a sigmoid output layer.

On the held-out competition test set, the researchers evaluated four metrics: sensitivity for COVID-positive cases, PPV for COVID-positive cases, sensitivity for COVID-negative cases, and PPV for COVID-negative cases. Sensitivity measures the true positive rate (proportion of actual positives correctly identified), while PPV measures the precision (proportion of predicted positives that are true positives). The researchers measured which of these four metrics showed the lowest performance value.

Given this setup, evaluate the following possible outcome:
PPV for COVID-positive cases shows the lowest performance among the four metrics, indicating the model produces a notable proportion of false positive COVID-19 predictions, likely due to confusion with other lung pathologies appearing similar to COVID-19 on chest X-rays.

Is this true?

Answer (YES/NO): NO